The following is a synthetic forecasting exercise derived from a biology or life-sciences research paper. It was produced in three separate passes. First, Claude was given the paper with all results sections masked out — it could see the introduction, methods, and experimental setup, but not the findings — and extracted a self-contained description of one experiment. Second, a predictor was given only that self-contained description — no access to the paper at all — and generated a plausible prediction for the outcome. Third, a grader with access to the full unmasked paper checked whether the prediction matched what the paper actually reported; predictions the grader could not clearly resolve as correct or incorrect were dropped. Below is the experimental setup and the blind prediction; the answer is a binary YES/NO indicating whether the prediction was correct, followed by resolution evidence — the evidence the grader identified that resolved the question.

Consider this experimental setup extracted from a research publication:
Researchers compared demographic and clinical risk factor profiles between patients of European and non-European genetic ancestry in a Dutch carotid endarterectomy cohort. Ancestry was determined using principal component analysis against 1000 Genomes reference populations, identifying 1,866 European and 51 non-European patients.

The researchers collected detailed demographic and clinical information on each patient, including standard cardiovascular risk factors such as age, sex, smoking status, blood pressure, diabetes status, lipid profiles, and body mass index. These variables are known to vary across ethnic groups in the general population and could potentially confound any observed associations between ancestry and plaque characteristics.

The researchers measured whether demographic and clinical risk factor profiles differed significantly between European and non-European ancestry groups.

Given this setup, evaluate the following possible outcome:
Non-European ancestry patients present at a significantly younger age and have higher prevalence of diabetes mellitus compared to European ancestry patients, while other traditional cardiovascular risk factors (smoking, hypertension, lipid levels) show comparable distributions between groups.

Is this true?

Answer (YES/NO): NO